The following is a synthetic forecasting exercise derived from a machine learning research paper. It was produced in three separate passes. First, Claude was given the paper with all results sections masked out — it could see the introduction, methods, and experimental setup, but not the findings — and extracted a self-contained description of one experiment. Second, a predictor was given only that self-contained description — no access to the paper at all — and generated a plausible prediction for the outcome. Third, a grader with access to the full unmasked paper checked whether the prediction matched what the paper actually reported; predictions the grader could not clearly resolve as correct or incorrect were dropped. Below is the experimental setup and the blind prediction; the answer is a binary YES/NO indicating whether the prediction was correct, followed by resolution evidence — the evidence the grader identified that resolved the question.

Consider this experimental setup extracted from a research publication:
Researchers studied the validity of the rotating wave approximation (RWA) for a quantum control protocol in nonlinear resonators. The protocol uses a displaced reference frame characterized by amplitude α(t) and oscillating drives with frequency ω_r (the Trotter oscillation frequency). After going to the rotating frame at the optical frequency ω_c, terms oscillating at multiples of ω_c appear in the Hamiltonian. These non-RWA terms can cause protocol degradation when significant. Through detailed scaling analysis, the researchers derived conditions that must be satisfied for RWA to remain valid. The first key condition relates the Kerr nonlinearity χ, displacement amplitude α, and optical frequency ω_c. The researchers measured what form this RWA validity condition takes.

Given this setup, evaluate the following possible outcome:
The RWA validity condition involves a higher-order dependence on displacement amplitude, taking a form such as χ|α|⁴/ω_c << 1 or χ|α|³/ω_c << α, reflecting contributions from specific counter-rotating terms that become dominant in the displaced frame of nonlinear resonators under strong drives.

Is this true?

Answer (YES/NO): NO